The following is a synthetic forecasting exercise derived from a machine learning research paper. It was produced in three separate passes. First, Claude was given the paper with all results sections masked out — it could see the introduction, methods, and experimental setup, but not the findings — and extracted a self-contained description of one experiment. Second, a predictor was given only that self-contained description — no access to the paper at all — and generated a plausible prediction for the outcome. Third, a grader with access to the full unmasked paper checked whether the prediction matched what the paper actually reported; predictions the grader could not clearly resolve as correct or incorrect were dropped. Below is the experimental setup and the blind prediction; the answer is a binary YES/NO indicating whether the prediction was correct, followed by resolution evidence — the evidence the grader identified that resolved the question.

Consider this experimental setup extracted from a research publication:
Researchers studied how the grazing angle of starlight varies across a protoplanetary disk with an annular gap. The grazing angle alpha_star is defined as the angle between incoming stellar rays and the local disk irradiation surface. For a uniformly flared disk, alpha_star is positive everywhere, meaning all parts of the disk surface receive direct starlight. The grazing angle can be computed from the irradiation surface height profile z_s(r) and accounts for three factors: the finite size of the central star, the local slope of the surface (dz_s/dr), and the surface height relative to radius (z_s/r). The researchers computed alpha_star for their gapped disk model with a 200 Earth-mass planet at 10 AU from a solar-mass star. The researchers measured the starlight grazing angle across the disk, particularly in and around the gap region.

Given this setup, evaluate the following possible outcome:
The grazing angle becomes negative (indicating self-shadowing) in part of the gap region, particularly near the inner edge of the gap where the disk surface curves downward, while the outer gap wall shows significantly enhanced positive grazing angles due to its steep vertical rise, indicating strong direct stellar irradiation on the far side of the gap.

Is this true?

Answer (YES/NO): NO